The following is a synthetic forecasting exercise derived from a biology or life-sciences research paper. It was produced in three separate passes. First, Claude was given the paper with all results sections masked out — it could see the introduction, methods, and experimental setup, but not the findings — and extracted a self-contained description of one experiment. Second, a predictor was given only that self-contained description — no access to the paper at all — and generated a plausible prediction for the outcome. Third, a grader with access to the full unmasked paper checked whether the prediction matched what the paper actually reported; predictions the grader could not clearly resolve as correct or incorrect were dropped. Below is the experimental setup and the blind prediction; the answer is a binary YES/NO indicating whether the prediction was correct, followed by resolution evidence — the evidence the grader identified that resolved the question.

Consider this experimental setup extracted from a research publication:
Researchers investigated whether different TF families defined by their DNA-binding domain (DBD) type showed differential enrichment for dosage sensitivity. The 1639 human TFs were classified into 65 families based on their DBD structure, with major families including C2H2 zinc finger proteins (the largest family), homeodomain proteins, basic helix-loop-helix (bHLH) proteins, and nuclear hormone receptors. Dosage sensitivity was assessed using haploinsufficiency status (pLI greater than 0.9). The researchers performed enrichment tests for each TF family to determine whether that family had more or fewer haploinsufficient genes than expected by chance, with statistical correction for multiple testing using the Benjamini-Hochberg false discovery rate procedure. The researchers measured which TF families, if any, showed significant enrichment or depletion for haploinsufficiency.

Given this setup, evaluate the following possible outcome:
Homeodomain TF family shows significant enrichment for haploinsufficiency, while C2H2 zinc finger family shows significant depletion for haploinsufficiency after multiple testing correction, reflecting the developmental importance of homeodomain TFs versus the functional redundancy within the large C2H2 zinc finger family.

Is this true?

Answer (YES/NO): NO